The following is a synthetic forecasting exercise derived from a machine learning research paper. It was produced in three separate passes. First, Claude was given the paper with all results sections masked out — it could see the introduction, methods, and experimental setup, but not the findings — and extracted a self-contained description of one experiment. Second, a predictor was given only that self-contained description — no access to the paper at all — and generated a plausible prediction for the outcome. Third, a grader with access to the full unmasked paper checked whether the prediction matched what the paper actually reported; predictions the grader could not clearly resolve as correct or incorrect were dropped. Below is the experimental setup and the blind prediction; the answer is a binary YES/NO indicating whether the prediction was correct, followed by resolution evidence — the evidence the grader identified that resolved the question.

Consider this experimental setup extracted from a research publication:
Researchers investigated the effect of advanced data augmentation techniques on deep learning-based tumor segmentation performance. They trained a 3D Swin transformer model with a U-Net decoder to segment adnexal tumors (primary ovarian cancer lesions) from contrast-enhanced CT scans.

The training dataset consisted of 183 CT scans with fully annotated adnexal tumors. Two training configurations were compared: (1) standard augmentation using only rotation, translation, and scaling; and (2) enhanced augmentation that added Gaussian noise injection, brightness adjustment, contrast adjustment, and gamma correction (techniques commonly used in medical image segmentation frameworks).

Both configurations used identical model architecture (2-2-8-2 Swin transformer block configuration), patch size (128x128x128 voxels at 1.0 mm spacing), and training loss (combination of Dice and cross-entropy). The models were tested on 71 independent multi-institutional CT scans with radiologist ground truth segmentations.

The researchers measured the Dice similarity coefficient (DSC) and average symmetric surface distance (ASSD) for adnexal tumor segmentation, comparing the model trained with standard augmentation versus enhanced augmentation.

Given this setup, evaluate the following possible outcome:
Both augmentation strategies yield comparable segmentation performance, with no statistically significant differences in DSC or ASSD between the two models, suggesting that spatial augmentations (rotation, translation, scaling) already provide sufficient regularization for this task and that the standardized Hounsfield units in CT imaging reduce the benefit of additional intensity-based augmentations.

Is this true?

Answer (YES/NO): YES